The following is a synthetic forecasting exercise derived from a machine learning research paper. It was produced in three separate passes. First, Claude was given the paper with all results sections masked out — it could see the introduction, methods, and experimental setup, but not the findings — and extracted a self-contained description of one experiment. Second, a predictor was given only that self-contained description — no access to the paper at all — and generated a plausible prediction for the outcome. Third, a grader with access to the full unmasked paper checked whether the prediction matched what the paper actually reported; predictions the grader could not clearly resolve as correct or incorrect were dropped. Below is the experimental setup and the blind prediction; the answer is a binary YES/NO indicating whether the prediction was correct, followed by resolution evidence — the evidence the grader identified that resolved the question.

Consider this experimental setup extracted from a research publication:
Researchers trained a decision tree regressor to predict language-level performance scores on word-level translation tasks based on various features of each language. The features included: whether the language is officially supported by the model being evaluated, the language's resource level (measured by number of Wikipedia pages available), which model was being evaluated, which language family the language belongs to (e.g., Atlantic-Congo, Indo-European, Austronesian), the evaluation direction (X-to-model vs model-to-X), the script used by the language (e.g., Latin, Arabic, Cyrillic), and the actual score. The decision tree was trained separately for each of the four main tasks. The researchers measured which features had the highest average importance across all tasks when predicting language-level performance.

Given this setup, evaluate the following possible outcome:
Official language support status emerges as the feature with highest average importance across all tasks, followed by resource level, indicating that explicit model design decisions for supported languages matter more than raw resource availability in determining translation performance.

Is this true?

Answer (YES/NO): NO